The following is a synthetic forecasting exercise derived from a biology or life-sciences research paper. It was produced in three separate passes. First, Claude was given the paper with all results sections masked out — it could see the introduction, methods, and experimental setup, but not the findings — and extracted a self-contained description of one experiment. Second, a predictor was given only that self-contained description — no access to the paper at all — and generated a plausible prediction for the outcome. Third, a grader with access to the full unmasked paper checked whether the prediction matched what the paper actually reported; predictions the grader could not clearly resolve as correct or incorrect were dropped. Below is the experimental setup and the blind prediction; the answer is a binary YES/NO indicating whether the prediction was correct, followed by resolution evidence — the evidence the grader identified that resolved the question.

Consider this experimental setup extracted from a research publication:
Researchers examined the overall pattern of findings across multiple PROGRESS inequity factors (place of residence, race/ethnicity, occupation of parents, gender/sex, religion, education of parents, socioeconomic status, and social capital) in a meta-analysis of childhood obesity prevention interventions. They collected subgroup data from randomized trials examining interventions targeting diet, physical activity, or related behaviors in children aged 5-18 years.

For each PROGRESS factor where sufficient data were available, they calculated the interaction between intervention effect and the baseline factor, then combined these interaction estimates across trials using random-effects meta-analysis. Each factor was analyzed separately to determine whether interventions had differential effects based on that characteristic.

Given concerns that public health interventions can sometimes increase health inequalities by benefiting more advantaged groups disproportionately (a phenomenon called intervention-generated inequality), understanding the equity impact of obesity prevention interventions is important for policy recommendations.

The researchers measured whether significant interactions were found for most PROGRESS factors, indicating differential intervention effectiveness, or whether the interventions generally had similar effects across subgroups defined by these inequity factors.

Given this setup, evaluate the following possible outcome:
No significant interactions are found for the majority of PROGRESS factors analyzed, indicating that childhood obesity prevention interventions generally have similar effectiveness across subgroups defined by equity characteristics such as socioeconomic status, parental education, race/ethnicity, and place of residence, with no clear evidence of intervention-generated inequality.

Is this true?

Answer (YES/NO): YES